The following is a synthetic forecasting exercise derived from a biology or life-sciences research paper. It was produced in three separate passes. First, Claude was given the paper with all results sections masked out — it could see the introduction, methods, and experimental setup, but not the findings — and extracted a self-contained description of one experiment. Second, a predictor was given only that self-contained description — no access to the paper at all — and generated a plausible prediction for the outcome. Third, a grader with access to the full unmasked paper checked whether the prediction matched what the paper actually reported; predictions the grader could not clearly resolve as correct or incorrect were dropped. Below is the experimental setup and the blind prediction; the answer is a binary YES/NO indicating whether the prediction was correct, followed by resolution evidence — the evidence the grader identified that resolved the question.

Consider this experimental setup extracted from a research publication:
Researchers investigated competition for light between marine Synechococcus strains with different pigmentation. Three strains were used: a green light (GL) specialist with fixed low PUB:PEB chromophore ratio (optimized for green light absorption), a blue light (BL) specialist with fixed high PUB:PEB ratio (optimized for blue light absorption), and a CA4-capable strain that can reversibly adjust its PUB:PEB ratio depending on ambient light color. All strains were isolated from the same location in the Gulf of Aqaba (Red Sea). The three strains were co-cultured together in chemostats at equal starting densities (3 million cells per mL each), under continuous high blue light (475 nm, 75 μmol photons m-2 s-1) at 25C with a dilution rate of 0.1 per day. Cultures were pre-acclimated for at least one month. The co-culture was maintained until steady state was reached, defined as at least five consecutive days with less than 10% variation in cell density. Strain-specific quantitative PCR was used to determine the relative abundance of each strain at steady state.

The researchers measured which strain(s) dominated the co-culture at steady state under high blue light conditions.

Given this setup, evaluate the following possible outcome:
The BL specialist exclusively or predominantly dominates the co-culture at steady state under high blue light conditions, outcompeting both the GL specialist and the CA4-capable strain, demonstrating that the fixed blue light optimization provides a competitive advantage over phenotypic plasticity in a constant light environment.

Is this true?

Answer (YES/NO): NO